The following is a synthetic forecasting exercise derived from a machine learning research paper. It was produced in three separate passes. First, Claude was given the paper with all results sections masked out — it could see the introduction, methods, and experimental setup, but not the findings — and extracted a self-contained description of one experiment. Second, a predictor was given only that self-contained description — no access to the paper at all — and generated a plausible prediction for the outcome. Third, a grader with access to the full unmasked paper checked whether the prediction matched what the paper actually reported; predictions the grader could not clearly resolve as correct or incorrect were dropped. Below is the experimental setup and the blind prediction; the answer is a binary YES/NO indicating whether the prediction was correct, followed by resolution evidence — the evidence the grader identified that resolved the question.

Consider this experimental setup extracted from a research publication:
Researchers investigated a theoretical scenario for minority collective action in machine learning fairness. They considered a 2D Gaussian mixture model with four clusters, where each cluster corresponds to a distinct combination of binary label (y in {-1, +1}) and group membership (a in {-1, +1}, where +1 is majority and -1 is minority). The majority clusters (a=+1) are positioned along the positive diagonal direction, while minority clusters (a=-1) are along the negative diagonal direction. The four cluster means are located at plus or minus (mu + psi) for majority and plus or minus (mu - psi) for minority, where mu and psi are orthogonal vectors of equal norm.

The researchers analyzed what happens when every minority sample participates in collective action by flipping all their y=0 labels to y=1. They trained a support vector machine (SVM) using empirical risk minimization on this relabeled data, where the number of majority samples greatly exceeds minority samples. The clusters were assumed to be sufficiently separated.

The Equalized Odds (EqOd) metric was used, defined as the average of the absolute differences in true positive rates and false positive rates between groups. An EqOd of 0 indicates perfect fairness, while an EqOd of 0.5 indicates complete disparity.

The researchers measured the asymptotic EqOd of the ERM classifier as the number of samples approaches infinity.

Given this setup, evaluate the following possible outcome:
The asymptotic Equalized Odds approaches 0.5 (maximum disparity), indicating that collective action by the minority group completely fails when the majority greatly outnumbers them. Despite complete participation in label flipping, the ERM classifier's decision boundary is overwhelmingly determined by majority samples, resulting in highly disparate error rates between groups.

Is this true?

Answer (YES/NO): YES